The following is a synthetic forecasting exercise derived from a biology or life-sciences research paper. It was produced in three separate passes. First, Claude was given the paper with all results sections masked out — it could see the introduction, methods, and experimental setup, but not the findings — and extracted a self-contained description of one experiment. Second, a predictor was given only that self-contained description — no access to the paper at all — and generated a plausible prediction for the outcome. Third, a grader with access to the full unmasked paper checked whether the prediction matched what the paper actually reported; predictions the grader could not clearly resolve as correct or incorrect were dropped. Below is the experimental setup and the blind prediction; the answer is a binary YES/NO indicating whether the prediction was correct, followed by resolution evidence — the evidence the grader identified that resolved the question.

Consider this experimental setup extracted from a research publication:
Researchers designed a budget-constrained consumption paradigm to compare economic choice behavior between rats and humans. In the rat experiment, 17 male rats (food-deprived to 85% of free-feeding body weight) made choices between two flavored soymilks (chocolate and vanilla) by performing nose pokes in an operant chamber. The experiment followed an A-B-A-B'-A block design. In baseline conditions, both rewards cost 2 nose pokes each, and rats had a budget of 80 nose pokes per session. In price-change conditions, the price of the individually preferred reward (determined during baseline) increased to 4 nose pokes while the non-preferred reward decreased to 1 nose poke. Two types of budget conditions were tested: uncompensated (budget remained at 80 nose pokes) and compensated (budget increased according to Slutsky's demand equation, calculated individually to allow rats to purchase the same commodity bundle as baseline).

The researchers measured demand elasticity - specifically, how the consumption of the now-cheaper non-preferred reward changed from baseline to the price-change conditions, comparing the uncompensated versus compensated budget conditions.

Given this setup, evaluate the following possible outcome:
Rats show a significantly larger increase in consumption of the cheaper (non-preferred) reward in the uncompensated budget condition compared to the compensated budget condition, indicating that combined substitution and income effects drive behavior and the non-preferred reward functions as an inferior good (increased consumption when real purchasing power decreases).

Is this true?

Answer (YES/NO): NO